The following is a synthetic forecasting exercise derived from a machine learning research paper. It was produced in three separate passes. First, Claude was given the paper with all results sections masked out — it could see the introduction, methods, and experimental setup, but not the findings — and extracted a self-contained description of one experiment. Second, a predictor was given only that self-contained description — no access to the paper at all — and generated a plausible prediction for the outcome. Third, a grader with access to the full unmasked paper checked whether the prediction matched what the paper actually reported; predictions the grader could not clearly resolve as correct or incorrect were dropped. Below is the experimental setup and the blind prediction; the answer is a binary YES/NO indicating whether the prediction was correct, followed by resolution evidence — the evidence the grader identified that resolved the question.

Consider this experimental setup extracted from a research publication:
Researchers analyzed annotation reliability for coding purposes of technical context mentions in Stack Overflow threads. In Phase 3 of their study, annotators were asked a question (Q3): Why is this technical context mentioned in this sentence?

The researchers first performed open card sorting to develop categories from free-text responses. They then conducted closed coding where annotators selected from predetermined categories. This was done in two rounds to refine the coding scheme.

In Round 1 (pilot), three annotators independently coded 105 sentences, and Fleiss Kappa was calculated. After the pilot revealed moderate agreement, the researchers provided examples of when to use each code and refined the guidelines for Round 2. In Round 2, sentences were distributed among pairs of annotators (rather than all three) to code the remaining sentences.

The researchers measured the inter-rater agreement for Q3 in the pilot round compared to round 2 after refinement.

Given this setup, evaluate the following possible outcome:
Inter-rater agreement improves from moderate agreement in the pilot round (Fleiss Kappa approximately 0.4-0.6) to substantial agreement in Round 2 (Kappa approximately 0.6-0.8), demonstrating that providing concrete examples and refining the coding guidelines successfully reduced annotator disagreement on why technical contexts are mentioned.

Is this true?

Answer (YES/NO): NO